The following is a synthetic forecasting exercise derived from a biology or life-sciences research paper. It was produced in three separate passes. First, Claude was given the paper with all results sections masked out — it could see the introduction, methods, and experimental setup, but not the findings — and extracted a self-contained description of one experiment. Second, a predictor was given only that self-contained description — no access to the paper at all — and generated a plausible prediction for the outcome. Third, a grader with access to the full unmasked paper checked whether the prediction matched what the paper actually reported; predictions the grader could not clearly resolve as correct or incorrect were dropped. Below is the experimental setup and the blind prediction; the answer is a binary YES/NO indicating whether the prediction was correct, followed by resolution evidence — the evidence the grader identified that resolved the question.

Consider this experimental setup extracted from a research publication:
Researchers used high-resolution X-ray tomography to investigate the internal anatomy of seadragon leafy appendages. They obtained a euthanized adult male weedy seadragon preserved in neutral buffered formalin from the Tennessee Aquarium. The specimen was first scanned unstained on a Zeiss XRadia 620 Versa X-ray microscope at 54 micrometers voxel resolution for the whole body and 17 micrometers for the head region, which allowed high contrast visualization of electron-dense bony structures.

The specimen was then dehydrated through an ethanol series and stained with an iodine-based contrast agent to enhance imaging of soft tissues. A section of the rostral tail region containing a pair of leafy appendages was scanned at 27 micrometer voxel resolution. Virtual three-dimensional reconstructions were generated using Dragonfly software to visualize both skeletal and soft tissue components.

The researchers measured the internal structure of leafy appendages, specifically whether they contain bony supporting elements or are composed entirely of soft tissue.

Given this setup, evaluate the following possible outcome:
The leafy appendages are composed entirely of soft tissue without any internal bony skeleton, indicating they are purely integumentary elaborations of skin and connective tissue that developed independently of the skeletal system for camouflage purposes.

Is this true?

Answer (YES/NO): NO